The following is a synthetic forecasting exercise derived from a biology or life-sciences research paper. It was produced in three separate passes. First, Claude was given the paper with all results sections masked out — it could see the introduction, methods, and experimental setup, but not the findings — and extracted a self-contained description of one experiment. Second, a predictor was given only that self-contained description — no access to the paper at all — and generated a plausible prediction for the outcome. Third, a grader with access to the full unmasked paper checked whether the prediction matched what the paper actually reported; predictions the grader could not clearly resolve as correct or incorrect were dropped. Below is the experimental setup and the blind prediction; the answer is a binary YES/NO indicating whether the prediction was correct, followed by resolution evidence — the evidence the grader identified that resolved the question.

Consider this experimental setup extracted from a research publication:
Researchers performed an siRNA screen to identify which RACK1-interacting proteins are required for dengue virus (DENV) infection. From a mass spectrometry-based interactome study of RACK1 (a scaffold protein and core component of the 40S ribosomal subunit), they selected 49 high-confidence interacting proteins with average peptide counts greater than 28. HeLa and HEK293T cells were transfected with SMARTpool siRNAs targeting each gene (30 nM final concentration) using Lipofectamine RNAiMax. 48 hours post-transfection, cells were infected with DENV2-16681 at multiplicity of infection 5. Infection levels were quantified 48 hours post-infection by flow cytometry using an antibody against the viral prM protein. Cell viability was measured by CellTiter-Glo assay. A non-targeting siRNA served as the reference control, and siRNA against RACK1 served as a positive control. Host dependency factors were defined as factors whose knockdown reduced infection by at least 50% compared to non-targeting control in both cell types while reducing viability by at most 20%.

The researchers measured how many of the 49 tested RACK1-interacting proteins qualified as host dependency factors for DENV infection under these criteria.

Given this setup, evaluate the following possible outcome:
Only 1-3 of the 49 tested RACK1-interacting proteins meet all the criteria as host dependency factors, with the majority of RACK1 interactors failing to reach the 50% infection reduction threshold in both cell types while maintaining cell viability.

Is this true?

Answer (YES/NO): NO